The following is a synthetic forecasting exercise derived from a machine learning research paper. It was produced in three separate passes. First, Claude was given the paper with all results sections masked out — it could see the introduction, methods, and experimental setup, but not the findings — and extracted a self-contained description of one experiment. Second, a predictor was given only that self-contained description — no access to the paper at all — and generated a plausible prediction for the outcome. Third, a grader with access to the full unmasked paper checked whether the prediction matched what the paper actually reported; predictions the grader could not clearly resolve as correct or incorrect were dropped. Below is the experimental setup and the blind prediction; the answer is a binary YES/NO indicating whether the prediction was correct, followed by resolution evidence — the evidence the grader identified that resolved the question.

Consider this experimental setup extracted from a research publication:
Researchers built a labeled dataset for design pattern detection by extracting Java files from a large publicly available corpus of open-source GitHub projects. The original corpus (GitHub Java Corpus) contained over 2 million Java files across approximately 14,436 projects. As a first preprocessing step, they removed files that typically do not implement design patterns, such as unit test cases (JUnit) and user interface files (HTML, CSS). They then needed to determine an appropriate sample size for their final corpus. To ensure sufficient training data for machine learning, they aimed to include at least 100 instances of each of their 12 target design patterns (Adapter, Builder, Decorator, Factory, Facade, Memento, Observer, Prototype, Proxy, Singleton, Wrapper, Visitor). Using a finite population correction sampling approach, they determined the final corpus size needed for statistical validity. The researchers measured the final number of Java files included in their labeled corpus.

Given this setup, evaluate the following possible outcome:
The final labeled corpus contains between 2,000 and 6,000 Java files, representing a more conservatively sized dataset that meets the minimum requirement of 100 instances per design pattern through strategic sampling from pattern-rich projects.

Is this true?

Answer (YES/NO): NO